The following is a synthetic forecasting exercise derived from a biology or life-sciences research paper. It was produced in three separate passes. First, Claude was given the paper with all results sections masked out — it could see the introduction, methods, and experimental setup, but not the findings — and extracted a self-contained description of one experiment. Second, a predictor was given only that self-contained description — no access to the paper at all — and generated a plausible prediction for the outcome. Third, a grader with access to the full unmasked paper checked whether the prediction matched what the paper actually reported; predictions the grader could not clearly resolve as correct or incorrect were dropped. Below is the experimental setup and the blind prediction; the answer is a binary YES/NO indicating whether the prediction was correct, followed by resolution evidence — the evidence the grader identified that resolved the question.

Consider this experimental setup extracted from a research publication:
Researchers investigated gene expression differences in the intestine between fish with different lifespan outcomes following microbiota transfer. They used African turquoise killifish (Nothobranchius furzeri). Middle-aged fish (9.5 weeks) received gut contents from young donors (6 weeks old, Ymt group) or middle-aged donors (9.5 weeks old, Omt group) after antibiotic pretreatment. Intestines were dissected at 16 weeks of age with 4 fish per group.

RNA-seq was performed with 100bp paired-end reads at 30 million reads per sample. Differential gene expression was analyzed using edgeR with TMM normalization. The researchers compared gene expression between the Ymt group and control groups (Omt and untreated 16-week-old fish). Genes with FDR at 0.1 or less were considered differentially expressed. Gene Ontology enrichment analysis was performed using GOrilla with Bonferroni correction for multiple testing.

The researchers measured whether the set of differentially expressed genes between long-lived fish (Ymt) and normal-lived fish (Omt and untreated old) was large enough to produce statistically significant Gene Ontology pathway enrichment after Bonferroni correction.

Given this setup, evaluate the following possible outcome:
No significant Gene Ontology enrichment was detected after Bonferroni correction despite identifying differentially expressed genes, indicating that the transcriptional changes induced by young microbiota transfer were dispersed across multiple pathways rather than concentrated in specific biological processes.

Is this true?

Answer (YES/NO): NO